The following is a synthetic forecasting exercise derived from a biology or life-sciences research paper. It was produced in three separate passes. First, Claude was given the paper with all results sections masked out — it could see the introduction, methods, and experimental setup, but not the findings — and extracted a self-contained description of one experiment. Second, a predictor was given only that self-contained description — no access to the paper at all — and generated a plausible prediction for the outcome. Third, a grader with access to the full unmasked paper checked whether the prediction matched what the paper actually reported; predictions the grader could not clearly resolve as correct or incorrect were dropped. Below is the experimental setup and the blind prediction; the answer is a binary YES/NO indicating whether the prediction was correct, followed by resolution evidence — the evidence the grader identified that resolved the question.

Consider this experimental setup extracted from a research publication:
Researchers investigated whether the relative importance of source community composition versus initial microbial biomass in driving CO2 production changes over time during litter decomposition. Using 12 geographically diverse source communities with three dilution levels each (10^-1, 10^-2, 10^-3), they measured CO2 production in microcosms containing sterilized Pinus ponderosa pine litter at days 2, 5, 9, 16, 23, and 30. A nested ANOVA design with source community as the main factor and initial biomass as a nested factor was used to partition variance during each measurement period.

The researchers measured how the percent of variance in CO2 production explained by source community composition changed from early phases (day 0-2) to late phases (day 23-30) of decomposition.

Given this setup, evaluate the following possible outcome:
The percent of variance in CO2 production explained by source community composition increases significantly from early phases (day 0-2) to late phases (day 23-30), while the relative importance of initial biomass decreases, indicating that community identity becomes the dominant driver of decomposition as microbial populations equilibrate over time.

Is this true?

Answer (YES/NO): YES